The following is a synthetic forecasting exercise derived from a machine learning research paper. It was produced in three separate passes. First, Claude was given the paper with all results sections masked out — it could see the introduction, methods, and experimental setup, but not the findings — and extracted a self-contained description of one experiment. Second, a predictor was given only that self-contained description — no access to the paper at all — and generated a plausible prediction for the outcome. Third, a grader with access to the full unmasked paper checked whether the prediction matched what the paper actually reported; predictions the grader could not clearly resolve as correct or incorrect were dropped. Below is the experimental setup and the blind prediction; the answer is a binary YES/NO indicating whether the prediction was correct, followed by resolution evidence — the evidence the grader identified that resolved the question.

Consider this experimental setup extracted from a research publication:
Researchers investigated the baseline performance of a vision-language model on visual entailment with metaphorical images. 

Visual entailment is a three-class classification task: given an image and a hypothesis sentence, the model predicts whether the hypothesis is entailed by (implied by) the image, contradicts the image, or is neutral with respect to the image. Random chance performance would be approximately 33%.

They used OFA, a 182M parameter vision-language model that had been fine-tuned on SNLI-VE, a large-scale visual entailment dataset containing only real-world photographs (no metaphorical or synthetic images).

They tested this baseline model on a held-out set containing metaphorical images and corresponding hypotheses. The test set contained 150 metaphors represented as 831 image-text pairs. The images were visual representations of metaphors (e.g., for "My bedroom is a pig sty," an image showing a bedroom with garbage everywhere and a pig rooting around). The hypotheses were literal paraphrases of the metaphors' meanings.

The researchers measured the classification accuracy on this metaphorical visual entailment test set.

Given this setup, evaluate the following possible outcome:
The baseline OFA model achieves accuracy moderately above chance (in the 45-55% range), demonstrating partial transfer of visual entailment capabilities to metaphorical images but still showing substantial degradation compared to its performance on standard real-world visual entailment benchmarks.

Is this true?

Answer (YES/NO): NO